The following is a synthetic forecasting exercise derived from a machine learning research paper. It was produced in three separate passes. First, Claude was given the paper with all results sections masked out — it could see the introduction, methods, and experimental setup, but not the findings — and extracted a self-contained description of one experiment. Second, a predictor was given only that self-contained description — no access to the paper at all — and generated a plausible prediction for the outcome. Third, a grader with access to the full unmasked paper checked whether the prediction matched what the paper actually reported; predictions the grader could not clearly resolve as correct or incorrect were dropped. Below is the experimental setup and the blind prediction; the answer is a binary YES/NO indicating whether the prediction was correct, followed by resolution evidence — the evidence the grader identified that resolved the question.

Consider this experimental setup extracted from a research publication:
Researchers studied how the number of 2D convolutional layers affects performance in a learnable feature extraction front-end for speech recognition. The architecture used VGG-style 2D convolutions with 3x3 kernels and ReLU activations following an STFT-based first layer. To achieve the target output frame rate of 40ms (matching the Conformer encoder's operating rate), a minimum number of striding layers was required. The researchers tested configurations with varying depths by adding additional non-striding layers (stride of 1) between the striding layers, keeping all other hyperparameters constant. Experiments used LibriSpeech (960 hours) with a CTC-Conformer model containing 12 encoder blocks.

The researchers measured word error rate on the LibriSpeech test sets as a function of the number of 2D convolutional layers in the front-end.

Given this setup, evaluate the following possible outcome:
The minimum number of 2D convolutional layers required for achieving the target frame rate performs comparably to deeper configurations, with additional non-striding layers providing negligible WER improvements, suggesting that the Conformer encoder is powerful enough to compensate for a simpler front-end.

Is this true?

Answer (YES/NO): NO